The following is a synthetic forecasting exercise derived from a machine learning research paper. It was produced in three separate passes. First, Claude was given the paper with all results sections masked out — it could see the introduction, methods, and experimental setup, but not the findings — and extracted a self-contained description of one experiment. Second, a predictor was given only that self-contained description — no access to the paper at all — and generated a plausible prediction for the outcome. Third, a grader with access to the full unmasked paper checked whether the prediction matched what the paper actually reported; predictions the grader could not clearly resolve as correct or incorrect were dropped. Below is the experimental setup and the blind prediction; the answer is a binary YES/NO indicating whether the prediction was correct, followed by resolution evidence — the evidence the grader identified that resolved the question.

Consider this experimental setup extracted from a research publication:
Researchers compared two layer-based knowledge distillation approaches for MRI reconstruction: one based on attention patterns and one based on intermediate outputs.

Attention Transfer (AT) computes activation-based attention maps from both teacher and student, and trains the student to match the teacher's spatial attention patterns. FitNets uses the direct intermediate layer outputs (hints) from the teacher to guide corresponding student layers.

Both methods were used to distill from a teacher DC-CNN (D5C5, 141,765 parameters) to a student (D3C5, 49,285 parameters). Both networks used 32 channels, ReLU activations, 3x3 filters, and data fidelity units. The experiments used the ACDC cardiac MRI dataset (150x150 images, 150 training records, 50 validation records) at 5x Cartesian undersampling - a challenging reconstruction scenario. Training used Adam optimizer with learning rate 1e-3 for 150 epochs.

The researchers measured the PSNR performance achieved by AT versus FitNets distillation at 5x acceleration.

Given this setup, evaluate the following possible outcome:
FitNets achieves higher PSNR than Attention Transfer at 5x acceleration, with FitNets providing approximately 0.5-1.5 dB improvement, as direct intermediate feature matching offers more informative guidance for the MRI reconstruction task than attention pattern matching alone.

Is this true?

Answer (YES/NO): NO